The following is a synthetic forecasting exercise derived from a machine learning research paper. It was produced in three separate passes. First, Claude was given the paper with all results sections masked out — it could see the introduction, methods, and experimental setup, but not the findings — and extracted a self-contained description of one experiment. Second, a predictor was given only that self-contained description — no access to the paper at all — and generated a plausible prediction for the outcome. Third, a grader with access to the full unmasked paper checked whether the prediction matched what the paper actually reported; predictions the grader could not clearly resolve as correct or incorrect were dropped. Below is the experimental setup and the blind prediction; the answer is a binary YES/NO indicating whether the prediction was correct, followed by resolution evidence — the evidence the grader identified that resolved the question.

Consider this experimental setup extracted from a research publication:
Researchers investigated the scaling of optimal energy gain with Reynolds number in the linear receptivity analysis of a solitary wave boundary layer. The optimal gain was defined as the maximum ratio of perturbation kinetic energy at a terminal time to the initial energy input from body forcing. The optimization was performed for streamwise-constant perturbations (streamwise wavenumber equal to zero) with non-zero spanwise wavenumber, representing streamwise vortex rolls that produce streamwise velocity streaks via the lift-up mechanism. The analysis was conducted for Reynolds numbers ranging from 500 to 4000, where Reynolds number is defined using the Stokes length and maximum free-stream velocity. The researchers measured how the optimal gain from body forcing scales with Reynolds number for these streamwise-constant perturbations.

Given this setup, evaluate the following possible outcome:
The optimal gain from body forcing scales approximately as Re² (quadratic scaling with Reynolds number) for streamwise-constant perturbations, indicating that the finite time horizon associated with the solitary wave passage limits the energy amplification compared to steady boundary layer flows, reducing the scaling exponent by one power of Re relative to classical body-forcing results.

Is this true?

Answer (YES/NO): YES